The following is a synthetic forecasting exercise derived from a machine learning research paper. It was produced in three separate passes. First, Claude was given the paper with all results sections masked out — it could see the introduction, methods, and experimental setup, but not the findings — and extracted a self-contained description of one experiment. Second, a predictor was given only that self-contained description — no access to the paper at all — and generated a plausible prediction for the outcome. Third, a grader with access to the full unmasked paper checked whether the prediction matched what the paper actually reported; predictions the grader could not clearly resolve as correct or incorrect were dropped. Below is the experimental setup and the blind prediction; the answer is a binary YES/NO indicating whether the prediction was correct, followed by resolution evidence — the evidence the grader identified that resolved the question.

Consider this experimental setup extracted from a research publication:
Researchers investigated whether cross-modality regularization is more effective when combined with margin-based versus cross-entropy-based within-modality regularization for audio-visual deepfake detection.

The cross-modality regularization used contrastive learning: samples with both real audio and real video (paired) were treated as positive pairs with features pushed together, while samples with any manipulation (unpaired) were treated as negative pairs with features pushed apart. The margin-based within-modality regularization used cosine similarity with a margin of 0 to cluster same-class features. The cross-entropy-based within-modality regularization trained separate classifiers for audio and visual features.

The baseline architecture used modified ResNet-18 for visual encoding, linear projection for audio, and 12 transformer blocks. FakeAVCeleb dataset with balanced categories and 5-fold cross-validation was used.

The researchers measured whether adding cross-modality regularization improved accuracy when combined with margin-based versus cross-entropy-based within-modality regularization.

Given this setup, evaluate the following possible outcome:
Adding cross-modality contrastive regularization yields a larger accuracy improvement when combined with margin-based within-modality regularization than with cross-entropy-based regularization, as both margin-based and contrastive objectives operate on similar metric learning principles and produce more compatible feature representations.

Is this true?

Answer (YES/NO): YES